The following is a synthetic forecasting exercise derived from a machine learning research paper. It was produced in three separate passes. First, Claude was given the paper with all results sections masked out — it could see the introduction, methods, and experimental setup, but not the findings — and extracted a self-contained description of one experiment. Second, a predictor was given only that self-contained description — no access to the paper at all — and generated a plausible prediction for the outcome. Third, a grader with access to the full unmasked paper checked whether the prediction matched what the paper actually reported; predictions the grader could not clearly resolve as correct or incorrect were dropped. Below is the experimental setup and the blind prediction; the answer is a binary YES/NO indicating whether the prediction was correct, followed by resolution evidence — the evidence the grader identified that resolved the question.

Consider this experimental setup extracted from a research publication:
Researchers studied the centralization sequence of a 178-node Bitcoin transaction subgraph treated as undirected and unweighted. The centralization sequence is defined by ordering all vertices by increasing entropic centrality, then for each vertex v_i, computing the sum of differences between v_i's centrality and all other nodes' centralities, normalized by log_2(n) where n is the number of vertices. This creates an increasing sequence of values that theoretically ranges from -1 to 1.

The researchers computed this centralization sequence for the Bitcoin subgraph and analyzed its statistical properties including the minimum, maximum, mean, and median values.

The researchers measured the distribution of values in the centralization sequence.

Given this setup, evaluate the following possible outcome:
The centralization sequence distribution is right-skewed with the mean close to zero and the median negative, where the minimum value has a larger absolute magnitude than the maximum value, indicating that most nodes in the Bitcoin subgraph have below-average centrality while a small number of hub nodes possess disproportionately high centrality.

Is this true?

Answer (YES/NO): NO